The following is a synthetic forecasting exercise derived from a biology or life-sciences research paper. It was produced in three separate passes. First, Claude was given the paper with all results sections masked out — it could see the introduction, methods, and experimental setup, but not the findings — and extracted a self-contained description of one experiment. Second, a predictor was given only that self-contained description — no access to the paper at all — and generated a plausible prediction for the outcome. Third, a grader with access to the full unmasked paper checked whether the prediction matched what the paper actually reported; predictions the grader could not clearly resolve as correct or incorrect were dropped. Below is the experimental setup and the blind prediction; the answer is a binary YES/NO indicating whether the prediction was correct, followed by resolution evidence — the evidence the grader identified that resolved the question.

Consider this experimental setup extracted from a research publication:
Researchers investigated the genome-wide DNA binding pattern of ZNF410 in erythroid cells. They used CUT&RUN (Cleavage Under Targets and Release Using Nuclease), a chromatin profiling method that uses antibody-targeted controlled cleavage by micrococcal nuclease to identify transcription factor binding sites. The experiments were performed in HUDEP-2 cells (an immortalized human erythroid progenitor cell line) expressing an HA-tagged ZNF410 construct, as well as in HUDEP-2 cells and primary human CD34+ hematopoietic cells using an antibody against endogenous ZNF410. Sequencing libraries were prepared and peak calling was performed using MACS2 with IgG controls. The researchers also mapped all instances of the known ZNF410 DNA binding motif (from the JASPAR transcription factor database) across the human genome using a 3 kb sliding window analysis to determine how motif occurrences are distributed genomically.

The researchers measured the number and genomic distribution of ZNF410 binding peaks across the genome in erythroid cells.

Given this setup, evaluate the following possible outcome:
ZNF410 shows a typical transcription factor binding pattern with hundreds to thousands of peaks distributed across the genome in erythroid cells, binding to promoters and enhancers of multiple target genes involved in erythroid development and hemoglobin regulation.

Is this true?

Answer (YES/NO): NO